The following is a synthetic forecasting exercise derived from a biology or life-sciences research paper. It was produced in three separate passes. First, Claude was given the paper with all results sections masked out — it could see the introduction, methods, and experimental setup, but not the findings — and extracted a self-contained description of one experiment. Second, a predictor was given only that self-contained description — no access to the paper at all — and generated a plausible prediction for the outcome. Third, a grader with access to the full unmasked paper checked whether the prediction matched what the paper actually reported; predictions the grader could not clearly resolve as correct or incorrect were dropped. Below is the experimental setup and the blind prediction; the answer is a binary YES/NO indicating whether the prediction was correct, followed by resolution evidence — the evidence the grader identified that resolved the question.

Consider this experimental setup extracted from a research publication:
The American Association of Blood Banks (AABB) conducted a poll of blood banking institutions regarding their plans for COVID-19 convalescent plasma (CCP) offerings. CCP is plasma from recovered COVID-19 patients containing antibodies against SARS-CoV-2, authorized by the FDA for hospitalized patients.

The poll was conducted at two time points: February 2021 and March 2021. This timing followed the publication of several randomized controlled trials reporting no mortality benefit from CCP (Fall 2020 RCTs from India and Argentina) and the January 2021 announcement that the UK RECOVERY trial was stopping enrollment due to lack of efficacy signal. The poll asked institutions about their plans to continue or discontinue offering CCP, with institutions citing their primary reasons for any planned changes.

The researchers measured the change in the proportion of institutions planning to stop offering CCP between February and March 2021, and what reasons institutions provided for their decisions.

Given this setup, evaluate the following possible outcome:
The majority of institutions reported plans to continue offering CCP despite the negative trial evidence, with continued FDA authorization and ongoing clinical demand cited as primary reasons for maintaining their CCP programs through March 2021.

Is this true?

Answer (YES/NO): NO